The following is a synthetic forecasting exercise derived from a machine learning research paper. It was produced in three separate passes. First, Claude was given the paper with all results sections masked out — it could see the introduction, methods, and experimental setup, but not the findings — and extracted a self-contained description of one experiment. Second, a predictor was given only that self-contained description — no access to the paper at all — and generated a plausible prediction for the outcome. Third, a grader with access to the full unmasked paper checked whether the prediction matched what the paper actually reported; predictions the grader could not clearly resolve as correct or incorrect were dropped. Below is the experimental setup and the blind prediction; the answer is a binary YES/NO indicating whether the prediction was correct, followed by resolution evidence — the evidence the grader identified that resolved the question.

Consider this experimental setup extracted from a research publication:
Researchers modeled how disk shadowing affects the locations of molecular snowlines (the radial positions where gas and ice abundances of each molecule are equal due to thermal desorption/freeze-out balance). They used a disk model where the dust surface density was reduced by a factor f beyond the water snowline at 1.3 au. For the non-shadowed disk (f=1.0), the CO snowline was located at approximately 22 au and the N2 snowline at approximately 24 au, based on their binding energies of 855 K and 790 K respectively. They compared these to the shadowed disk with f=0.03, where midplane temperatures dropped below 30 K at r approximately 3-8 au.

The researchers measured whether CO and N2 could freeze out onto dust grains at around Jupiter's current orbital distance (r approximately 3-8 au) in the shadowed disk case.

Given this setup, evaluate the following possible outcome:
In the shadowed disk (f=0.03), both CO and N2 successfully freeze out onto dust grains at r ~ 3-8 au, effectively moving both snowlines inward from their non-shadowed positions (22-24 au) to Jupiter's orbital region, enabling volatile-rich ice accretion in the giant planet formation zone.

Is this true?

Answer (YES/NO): YES